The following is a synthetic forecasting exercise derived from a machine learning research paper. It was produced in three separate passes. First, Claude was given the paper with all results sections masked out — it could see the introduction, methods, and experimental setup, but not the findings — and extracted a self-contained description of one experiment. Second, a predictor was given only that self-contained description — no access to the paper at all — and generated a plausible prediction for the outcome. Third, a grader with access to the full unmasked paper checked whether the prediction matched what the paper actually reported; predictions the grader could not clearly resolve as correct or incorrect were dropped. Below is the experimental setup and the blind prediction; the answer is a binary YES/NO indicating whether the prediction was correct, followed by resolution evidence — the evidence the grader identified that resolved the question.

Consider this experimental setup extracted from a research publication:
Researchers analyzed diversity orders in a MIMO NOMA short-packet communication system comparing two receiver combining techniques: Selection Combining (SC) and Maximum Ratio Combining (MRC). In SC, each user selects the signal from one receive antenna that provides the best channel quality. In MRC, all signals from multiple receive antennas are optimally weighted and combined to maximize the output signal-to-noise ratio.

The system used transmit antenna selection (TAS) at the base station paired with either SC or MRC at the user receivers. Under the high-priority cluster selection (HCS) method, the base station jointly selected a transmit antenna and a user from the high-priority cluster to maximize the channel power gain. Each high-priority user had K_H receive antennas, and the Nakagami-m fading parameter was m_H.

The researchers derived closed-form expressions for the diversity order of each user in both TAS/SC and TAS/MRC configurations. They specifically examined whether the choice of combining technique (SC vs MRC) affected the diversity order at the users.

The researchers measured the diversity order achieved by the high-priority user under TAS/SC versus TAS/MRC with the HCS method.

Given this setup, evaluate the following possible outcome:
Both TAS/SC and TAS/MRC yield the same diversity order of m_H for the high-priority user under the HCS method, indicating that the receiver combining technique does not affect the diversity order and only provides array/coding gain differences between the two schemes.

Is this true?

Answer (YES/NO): NO